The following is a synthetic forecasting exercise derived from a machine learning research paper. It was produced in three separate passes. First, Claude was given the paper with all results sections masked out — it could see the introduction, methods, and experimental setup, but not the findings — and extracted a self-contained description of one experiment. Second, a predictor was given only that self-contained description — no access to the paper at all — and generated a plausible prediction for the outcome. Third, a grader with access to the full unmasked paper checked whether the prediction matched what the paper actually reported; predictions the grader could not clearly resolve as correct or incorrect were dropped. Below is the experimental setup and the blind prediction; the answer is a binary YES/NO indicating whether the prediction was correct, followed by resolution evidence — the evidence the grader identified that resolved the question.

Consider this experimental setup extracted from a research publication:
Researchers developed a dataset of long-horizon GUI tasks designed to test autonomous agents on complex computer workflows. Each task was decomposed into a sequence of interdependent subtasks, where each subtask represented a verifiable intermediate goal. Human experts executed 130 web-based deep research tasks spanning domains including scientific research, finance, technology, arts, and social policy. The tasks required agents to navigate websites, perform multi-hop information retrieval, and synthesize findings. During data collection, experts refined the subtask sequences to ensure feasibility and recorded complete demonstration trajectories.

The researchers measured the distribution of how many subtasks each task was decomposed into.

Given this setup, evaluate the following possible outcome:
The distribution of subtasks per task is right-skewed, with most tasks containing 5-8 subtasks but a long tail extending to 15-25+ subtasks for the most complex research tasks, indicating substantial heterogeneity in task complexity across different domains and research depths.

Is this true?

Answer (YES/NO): NO